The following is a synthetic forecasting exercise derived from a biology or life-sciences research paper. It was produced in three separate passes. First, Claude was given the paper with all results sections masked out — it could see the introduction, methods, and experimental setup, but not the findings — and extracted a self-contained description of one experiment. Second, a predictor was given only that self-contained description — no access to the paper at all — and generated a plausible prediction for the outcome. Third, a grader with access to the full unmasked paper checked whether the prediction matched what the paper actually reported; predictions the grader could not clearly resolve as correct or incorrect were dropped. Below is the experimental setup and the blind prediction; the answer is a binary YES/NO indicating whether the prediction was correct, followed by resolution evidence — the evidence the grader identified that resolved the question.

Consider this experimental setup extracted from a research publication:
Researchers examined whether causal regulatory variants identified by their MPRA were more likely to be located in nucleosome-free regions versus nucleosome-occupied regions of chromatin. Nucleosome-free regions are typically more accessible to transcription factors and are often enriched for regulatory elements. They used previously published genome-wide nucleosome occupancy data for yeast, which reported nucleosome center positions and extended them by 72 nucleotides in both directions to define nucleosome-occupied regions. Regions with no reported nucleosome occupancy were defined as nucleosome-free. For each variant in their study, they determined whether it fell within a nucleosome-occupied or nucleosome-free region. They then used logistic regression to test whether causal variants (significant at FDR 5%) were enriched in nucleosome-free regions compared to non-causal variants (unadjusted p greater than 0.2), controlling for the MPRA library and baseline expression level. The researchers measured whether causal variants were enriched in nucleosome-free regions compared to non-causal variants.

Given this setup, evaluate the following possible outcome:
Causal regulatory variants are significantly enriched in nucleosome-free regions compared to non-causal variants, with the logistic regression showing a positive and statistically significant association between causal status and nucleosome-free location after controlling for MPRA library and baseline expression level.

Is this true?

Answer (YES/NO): YES